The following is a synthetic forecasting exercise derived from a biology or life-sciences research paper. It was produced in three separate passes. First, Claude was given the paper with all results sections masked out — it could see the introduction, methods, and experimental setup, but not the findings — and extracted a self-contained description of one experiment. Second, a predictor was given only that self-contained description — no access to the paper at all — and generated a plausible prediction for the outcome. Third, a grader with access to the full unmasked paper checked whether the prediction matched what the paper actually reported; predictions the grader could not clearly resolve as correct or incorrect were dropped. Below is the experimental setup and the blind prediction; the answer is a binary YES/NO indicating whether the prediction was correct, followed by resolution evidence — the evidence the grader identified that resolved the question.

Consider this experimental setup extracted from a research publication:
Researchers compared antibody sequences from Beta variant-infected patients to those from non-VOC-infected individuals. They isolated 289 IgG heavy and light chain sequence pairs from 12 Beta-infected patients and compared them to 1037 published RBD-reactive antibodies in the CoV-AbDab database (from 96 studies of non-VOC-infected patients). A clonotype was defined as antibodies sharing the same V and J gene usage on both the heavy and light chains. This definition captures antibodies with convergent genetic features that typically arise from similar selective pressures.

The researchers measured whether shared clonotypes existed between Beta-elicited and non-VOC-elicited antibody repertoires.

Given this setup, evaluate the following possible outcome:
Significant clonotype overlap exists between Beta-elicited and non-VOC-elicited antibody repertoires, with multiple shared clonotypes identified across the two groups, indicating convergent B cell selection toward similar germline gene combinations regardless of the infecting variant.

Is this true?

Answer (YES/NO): YES